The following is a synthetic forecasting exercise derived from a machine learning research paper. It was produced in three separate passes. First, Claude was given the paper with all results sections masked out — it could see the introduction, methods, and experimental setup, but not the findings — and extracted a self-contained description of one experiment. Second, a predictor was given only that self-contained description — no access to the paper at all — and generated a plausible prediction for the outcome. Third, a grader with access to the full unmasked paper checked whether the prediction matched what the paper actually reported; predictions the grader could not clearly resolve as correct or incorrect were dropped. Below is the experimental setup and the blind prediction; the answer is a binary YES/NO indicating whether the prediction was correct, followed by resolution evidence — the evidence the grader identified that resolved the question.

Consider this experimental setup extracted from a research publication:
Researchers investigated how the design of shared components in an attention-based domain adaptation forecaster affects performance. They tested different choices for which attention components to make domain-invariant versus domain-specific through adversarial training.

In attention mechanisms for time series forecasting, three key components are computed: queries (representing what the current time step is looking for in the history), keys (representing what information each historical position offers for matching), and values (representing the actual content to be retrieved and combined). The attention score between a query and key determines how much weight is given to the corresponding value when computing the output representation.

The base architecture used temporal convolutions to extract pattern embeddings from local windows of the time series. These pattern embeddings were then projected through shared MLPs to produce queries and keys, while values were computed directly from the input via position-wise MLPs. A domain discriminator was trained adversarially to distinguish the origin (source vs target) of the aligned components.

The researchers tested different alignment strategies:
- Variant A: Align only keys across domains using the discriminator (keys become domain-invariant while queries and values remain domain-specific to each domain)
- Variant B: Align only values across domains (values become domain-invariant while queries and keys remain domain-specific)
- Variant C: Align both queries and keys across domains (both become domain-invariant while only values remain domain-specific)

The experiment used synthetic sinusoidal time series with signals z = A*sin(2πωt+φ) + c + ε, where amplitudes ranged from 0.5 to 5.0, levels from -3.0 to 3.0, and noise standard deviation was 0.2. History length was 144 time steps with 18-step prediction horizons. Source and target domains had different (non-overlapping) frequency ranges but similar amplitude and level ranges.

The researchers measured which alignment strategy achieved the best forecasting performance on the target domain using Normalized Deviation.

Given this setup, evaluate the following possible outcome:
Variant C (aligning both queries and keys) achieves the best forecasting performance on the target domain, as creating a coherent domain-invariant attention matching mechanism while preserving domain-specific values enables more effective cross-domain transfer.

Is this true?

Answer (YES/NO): YES